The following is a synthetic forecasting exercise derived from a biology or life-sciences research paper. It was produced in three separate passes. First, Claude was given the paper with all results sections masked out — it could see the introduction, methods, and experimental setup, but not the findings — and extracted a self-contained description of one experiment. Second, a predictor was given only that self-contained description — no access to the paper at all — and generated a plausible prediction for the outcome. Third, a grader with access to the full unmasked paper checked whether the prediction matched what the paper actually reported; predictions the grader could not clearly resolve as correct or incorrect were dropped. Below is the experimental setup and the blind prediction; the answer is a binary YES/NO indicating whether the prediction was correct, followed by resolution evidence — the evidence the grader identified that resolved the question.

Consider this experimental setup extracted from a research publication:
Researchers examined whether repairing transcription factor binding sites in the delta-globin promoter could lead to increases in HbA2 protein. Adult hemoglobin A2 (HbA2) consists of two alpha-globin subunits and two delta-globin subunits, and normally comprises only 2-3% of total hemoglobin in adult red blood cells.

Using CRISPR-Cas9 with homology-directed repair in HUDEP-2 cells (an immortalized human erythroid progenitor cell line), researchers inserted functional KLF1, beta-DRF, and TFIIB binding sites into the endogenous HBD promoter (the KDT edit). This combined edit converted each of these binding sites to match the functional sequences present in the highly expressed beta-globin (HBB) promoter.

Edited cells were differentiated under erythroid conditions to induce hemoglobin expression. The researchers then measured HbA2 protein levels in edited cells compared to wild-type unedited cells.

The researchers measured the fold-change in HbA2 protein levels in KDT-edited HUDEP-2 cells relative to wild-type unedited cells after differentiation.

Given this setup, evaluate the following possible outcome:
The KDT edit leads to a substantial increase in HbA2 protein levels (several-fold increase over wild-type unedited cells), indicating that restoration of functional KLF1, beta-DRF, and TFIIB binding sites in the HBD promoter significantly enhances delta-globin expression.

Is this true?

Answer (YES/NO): YES